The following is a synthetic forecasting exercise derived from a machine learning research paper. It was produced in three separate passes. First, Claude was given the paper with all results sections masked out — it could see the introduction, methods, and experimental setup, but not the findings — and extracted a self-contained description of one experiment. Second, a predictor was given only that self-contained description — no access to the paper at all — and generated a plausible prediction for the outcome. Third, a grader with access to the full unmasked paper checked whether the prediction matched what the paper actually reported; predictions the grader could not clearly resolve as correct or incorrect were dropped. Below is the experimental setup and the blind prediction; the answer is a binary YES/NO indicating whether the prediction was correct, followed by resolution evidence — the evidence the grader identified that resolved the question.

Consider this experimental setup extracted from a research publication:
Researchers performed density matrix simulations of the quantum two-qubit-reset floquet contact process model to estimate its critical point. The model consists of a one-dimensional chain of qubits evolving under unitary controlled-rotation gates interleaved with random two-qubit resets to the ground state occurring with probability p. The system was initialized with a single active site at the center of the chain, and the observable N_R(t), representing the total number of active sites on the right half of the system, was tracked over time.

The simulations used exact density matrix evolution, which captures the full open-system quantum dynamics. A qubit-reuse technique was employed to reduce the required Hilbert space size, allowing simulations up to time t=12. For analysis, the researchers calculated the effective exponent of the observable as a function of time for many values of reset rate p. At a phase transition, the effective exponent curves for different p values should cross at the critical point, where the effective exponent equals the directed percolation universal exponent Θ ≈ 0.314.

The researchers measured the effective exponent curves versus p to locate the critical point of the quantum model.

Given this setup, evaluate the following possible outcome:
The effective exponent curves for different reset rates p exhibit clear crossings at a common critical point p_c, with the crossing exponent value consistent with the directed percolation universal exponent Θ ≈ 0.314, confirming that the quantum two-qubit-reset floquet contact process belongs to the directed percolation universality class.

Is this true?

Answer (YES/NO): NO